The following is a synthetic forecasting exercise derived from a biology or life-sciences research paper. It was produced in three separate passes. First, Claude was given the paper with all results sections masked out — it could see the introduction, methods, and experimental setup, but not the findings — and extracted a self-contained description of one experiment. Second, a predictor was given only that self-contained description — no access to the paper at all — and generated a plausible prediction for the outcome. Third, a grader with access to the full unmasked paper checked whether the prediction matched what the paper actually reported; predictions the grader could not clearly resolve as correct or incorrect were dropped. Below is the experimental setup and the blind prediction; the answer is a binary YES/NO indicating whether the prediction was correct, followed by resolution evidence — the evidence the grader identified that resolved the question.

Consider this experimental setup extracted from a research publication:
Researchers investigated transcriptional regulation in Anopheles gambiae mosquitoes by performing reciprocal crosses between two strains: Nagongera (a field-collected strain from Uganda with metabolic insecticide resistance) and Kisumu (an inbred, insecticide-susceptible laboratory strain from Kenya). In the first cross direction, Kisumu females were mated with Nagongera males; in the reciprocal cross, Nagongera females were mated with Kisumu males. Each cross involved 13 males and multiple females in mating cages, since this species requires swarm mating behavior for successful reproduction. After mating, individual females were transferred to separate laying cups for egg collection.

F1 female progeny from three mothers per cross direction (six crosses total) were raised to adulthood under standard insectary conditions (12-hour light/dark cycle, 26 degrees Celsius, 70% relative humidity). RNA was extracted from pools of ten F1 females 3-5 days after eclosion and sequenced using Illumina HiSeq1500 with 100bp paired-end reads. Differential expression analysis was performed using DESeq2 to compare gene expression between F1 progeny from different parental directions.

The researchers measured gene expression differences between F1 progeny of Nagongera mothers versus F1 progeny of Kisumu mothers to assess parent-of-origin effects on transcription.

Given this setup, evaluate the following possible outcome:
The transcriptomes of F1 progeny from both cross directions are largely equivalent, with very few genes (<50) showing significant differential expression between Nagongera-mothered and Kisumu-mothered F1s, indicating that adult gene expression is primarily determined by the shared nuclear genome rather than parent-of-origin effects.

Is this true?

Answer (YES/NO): NO